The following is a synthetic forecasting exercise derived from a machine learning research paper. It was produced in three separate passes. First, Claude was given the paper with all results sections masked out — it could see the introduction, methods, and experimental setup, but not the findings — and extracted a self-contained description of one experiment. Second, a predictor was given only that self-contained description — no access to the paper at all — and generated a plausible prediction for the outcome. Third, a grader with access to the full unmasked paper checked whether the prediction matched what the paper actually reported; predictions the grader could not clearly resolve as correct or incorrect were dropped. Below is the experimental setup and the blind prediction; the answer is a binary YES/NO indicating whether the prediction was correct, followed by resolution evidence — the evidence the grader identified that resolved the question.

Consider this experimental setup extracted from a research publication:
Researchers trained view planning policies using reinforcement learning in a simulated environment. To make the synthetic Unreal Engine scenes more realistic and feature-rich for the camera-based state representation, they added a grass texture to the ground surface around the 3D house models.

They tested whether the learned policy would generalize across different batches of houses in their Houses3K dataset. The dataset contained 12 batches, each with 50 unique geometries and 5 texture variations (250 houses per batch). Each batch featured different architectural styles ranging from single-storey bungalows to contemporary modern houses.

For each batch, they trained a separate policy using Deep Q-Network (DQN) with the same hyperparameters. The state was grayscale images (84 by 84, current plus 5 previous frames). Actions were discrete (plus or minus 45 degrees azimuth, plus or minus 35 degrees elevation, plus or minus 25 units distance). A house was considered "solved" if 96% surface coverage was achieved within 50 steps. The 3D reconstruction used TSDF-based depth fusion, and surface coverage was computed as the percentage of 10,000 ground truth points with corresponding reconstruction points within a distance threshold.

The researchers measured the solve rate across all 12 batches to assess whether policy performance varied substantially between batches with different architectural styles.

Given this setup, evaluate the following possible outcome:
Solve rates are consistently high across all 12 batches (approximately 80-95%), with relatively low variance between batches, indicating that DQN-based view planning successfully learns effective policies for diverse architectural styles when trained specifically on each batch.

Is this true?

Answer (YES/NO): NO